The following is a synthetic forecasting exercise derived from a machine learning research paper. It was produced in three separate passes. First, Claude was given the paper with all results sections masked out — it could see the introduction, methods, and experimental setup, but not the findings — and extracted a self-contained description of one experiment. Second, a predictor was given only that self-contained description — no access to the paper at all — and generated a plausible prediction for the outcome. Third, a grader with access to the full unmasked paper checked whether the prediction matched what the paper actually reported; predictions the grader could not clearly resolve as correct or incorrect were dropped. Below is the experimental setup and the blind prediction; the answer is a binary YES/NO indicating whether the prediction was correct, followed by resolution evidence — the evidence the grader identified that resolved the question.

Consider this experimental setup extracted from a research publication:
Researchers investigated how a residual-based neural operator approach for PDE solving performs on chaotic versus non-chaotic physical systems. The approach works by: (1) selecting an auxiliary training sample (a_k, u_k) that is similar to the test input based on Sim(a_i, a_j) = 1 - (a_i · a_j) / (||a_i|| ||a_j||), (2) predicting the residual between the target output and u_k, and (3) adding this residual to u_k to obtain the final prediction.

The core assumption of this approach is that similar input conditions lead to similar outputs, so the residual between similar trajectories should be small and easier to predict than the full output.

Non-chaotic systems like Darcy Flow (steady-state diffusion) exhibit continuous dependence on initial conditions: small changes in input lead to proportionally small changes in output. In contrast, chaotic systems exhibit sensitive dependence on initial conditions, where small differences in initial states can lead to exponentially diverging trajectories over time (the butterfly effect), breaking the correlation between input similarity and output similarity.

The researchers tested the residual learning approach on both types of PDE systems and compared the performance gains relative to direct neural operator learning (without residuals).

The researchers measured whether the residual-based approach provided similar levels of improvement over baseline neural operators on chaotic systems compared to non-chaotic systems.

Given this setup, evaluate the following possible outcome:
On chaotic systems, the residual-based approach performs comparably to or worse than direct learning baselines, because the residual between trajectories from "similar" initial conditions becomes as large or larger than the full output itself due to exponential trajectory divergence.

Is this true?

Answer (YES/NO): NO